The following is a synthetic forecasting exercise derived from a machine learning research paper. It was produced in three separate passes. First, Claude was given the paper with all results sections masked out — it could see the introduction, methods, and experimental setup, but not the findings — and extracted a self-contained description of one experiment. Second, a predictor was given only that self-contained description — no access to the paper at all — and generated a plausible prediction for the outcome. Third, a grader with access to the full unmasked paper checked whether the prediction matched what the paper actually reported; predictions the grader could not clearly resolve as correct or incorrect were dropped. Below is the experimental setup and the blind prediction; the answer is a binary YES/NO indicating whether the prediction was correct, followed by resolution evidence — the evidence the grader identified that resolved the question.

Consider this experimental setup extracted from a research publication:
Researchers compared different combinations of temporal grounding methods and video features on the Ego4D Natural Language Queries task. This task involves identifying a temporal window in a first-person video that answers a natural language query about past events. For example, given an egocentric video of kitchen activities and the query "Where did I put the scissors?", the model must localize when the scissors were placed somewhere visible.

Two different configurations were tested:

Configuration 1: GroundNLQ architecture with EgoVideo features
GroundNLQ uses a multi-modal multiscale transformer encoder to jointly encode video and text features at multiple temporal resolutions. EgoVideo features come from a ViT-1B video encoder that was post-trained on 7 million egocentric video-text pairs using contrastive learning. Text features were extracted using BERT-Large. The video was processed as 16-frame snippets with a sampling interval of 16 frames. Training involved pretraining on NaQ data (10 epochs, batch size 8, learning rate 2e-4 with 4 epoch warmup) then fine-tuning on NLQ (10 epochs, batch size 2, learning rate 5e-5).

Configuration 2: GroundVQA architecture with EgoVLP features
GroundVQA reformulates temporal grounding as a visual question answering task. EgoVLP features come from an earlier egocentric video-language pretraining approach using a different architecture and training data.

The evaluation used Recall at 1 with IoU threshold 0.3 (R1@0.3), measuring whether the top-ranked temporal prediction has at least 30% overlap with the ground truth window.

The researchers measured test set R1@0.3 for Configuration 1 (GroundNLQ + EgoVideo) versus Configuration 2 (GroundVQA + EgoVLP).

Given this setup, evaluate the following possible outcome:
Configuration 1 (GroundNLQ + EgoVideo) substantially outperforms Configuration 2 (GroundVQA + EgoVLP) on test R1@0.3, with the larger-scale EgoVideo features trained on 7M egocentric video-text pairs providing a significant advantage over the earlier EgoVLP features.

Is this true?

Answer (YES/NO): NO